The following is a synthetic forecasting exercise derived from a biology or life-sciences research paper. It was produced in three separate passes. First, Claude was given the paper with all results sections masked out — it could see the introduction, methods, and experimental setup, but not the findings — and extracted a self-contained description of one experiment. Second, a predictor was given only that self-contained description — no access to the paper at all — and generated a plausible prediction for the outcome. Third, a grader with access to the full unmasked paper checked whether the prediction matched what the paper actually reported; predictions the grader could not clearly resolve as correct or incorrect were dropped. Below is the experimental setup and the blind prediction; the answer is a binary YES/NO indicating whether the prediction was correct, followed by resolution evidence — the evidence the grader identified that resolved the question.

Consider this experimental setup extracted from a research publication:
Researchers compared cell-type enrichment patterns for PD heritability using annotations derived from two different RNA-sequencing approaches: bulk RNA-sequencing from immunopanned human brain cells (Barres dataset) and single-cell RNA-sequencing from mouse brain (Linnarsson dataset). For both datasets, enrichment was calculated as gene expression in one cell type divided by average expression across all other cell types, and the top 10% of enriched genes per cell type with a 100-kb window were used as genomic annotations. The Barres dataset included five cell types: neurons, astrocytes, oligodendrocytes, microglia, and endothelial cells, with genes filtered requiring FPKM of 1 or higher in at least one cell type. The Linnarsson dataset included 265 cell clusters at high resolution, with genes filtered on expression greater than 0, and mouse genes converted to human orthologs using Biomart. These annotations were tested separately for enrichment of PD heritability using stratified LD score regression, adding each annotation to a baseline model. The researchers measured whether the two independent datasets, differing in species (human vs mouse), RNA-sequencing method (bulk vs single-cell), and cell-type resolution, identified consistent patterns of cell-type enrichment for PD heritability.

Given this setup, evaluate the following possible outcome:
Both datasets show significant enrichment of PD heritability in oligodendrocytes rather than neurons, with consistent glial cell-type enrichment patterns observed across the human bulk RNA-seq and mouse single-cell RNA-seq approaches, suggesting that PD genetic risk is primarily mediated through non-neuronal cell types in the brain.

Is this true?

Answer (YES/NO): NO